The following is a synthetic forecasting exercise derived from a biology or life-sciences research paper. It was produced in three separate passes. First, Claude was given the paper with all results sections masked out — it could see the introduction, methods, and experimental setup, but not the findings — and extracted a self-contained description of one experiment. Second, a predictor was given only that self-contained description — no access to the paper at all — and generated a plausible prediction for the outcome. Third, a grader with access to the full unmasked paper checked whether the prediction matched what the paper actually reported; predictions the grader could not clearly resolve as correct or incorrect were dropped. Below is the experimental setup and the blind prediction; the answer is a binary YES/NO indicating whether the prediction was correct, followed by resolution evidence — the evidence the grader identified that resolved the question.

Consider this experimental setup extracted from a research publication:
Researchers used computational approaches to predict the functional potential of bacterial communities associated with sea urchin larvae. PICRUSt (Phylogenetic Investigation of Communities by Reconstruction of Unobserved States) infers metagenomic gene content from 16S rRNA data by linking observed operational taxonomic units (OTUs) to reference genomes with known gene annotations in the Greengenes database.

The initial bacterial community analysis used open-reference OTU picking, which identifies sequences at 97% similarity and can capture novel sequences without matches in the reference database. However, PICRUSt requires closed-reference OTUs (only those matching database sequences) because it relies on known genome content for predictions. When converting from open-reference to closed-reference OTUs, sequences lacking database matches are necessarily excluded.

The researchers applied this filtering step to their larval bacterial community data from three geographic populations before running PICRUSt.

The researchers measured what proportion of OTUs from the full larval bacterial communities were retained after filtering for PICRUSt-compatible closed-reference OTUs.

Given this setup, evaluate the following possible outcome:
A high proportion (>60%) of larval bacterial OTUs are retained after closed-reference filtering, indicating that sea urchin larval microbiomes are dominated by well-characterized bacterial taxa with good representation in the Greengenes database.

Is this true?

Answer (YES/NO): NO